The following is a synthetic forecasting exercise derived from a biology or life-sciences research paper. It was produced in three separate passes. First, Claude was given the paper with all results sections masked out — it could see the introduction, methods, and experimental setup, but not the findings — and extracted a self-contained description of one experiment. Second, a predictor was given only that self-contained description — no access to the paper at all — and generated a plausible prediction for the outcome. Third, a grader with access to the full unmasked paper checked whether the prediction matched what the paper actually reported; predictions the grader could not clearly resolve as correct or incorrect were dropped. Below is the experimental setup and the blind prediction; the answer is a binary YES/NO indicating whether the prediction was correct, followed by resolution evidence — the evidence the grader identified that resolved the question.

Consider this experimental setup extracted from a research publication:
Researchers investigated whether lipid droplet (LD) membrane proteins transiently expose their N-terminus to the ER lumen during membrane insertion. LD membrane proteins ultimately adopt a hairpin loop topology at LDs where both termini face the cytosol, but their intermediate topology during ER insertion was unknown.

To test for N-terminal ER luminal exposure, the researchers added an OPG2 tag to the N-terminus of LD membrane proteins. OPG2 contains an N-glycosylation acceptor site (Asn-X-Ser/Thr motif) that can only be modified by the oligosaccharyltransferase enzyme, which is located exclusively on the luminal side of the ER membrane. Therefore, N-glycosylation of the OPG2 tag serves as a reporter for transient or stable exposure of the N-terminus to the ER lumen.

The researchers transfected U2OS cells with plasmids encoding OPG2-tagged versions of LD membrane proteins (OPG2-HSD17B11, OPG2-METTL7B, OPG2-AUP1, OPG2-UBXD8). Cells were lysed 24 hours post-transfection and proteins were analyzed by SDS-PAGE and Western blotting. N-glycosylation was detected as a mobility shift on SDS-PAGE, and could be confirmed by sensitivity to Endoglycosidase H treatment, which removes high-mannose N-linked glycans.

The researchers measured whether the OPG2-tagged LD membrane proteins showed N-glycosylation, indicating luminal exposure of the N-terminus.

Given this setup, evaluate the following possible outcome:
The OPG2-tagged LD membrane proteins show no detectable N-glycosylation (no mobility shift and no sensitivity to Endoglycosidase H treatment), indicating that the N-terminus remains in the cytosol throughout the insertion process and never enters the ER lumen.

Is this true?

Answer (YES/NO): NO